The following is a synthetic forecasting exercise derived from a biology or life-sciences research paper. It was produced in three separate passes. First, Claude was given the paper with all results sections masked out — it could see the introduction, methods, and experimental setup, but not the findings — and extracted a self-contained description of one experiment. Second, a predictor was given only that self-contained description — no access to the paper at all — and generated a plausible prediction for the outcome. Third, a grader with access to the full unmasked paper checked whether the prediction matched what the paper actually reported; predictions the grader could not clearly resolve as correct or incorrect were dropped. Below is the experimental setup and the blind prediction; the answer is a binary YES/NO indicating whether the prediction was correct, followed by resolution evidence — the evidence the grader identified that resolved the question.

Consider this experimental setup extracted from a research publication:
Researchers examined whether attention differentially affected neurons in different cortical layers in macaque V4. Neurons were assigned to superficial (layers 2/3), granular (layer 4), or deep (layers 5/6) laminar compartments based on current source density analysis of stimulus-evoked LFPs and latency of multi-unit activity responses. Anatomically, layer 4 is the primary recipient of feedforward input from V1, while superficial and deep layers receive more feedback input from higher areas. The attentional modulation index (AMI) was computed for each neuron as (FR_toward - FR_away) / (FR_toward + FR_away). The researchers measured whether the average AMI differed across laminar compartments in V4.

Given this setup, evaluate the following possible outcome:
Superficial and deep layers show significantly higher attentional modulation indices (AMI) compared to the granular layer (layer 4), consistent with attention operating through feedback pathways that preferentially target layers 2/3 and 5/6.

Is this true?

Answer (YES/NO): NO